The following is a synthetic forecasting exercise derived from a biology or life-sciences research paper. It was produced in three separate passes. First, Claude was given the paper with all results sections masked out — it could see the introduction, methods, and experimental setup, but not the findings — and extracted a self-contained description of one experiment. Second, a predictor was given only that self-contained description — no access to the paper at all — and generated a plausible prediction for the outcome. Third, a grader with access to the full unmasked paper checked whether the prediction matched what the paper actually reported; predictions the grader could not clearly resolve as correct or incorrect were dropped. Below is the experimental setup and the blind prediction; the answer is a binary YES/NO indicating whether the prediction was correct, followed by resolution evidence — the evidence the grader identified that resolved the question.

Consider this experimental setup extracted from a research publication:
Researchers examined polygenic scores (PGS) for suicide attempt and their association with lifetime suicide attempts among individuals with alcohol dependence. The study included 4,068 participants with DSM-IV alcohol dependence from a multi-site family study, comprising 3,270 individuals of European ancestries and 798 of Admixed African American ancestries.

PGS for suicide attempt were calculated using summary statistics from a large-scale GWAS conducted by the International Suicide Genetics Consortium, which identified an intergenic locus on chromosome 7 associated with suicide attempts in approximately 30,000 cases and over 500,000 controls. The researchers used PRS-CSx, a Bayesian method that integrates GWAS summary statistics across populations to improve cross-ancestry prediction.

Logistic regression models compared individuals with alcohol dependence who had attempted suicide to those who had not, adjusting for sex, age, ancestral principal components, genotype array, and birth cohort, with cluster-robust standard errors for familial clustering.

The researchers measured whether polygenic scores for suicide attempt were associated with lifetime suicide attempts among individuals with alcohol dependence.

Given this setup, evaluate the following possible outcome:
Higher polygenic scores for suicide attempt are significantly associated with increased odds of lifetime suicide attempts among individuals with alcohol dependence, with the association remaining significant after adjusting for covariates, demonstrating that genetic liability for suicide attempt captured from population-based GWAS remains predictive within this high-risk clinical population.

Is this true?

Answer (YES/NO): YES